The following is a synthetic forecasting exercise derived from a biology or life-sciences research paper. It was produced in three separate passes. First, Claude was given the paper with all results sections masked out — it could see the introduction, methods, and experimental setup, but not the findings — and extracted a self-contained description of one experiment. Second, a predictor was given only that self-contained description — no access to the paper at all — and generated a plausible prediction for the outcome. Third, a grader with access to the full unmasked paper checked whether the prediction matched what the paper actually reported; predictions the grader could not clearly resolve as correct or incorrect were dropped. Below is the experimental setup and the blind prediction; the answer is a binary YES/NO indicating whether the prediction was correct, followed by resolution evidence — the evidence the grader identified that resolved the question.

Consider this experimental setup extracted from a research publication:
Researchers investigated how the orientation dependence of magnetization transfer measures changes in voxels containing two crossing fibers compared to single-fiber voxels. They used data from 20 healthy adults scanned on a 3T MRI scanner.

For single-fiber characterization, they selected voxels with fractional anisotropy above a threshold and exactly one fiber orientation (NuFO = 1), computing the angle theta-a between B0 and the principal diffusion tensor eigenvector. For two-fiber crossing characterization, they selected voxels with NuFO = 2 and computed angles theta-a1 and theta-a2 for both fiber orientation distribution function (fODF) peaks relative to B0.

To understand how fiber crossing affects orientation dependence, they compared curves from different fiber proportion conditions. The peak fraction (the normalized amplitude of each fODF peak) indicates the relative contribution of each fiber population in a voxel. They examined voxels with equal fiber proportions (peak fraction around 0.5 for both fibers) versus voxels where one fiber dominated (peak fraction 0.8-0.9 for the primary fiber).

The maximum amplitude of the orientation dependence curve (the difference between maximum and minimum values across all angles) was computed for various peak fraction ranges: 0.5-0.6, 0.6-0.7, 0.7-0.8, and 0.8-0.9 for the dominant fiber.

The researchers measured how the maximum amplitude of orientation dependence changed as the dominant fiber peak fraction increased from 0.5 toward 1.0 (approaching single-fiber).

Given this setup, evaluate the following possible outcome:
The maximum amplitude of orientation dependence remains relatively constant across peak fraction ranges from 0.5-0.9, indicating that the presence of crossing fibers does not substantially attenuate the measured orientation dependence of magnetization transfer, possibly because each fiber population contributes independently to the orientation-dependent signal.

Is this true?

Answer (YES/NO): NO